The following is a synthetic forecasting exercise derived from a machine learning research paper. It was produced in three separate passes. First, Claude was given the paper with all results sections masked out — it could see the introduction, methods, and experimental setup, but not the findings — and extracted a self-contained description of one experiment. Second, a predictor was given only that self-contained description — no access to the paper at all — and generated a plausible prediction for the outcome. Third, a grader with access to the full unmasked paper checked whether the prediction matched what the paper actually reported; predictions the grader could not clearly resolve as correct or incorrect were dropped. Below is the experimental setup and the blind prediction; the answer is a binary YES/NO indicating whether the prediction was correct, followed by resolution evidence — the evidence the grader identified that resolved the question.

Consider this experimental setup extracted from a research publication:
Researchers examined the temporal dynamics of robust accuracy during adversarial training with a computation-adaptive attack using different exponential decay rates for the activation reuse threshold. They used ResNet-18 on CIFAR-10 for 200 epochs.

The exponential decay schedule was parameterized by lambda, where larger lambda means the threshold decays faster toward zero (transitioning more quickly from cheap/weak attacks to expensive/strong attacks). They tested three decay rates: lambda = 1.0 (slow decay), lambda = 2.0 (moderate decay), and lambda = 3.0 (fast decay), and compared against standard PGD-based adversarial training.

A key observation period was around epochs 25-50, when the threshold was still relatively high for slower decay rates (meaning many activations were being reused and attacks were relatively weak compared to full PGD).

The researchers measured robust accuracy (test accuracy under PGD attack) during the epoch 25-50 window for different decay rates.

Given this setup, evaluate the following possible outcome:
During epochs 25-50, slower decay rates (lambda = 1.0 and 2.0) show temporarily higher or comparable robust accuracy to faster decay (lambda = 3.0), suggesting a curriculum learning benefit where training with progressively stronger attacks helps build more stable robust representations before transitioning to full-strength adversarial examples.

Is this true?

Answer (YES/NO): NO